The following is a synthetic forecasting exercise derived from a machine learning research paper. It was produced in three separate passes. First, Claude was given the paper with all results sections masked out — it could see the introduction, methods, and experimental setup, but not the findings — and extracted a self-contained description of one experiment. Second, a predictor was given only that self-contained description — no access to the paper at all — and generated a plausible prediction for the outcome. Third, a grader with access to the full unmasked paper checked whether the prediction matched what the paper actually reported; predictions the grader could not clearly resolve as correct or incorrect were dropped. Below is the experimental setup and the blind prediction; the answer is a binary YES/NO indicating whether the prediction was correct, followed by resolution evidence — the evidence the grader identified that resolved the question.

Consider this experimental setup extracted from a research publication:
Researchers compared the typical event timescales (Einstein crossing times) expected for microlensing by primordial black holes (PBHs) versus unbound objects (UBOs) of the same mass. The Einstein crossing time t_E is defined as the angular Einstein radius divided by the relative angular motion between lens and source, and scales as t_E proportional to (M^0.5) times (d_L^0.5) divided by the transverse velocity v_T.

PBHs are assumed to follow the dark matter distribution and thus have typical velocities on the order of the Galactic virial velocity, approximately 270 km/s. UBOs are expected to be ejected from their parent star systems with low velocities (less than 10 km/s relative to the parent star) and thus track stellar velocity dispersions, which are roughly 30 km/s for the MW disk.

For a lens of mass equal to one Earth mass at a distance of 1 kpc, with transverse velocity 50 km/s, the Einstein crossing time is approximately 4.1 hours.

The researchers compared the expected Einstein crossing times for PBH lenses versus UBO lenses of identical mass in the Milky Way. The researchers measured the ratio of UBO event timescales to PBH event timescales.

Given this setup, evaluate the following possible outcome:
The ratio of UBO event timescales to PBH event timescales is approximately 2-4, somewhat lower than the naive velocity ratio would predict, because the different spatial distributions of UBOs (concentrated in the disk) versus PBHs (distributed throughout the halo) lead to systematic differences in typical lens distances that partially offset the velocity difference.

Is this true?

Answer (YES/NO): NO